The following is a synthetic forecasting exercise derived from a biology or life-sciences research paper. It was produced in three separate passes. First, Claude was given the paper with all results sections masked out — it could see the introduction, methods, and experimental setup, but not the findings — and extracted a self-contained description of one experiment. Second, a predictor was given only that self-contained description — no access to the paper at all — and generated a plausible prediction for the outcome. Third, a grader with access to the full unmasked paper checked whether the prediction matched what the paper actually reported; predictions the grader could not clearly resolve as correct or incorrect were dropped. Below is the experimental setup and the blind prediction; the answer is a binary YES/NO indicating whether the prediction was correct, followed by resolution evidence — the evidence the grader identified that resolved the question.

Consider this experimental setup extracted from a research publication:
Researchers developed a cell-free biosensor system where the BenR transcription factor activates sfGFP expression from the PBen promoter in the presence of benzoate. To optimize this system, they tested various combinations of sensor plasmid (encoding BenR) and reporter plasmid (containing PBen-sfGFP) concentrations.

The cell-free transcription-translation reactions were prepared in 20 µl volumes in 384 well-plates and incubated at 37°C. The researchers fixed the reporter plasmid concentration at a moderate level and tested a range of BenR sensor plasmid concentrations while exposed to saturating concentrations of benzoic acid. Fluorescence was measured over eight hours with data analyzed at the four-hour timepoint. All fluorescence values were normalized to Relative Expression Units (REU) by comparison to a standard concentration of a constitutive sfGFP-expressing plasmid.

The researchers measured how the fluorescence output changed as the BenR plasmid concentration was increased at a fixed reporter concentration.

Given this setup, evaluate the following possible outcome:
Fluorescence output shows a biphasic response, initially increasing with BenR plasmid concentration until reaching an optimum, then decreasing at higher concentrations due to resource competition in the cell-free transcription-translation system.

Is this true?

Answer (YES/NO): NO